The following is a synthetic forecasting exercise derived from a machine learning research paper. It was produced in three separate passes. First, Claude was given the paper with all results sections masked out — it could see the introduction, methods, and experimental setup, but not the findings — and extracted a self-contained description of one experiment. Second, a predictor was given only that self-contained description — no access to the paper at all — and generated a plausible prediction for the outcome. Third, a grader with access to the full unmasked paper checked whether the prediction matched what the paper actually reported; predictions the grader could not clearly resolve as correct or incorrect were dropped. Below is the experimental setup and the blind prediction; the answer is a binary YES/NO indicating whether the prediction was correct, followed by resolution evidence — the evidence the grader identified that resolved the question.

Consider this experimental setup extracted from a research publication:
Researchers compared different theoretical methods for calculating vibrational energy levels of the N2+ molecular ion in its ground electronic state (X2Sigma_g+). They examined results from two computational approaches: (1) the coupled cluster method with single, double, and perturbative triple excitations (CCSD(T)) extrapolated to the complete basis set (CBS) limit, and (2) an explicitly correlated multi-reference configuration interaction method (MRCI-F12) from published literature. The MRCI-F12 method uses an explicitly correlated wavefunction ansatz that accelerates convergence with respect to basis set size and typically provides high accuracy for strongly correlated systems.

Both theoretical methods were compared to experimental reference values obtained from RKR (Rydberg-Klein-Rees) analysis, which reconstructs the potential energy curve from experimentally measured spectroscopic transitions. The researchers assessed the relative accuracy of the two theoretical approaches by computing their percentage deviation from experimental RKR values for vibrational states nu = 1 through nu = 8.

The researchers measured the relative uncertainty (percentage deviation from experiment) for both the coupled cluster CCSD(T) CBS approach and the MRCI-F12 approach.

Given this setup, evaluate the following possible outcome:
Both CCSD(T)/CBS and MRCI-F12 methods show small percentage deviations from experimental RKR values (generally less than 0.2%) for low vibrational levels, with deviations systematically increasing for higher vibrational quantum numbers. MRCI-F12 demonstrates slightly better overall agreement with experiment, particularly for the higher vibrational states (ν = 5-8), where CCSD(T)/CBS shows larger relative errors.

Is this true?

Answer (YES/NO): NO